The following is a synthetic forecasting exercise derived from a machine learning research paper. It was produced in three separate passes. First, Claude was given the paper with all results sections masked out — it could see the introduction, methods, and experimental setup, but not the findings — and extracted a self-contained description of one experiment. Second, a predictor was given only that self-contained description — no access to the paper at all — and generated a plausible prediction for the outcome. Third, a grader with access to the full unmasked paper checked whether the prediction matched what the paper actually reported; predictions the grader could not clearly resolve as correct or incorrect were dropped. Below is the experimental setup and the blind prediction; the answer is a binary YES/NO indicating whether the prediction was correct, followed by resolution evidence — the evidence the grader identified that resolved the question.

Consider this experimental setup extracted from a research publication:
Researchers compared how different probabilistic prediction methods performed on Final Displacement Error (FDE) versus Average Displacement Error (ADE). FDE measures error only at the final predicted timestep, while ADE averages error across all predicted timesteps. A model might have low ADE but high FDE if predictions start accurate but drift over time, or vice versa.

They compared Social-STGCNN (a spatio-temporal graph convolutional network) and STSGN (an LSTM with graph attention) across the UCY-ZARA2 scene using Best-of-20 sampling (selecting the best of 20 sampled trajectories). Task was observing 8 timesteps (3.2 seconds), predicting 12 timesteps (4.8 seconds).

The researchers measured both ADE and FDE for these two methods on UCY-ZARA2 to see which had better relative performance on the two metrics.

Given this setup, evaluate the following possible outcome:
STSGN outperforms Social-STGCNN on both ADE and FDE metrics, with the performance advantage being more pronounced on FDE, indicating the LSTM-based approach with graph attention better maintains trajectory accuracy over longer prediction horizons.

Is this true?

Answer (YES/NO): NO